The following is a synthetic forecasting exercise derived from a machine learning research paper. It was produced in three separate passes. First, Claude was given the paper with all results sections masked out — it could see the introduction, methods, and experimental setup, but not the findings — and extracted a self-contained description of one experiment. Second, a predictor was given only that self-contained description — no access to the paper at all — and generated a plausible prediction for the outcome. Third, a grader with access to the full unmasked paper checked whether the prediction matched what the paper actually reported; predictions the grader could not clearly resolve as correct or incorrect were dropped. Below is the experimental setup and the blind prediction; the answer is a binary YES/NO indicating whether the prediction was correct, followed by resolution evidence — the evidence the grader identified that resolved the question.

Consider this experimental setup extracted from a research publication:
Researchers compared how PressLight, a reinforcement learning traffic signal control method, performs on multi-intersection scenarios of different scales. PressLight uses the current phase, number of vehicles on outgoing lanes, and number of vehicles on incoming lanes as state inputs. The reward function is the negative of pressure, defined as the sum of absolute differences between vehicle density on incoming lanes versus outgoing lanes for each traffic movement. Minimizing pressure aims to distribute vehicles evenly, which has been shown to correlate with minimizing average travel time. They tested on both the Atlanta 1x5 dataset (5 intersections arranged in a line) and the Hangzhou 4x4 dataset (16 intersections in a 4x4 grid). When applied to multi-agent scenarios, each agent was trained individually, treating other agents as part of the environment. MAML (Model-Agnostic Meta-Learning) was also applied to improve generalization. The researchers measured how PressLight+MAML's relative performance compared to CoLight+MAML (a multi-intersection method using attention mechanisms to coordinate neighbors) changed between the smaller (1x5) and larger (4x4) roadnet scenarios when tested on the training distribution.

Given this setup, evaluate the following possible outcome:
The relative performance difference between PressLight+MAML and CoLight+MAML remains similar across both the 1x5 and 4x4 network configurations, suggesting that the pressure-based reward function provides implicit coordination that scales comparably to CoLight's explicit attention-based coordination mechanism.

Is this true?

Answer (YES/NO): NO